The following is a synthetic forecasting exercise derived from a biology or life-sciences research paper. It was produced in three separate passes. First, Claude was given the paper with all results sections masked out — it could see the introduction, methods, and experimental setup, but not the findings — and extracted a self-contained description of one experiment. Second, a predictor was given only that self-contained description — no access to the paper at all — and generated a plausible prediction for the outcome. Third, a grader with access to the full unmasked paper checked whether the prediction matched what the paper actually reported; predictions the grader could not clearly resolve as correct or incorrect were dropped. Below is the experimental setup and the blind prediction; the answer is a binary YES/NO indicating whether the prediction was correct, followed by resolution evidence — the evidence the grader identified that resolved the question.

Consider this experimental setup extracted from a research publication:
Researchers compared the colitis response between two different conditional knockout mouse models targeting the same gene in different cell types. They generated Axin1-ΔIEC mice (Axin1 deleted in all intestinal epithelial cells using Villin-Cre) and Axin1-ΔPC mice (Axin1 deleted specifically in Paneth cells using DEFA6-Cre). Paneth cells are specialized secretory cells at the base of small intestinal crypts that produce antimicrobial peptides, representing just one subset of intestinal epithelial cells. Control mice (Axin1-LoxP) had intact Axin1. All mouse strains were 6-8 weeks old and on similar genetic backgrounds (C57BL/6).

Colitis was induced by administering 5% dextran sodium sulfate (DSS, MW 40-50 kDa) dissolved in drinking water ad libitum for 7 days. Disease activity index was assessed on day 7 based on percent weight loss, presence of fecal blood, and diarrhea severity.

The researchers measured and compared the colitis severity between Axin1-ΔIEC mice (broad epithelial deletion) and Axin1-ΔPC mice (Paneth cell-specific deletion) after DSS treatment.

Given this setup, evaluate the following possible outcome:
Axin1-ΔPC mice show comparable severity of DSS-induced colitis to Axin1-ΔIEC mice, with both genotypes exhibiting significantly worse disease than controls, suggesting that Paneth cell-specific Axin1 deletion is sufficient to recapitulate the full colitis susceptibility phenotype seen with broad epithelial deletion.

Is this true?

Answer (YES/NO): NO